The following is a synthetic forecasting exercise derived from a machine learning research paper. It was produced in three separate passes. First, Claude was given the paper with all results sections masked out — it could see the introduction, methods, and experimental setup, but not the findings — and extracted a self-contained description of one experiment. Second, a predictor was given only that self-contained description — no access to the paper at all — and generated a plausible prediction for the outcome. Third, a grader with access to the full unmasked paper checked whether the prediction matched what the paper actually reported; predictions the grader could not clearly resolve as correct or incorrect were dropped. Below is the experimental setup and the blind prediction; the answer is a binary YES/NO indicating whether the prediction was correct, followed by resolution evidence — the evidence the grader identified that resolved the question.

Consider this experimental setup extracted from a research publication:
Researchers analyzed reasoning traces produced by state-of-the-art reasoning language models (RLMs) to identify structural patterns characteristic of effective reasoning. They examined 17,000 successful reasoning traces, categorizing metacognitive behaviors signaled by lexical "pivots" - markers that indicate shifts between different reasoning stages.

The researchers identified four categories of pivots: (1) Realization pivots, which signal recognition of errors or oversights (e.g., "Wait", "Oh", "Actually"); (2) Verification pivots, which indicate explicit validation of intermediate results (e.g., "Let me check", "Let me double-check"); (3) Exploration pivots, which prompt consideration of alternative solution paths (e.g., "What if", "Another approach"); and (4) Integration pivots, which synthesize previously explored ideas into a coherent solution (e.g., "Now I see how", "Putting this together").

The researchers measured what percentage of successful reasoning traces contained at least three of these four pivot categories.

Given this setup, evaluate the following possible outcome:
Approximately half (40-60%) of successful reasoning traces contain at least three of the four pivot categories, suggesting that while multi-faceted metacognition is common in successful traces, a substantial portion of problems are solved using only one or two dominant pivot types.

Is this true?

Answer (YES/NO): NO